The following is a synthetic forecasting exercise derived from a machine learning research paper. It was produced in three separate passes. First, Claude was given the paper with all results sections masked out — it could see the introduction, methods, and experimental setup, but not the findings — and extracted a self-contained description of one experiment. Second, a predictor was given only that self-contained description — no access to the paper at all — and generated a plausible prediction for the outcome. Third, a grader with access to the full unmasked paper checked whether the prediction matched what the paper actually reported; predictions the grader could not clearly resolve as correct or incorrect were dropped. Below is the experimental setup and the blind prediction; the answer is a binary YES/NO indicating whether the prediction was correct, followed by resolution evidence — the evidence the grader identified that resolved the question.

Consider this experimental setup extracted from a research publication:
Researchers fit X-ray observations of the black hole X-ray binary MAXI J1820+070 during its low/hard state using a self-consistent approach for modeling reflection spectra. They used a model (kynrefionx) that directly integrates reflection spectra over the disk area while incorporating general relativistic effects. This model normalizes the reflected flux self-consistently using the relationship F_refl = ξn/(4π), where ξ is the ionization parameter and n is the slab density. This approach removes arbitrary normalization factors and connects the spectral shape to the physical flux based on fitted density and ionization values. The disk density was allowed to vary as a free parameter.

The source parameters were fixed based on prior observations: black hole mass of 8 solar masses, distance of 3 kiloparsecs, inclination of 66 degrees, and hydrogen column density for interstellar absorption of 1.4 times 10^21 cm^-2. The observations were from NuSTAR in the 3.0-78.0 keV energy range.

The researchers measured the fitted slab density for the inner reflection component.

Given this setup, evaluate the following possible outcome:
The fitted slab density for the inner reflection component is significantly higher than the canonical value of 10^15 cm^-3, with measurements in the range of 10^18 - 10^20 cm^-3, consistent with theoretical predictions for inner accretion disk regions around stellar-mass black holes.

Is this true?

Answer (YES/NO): YES